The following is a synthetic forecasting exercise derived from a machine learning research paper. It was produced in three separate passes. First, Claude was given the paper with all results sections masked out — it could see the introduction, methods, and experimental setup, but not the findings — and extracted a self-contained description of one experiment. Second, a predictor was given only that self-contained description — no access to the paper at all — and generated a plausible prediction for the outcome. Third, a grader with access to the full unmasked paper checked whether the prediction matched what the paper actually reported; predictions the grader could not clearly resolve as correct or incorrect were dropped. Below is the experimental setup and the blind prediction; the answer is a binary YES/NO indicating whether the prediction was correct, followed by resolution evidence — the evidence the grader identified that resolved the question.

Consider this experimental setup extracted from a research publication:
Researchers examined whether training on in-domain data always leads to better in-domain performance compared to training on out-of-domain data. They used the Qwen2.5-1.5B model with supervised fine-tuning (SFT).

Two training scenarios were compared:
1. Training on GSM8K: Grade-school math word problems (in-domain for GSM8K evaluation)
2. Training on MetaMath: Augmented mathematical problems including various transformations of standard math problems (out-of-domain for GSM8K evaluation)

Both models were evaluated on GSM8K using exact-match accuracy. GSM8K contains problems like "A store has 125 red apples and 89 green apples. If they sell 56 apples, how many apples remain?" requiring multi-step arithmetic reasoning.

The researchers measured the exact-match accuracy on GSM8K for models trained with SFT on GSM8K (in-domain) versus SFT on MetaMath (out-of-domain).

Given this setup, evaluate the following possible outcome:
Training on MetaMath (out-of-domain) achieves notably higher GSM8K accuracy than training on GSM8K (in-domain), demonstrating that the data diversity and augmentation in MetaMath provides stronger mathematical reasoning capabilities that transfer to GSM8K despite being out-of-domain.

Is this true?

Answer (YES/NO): YES